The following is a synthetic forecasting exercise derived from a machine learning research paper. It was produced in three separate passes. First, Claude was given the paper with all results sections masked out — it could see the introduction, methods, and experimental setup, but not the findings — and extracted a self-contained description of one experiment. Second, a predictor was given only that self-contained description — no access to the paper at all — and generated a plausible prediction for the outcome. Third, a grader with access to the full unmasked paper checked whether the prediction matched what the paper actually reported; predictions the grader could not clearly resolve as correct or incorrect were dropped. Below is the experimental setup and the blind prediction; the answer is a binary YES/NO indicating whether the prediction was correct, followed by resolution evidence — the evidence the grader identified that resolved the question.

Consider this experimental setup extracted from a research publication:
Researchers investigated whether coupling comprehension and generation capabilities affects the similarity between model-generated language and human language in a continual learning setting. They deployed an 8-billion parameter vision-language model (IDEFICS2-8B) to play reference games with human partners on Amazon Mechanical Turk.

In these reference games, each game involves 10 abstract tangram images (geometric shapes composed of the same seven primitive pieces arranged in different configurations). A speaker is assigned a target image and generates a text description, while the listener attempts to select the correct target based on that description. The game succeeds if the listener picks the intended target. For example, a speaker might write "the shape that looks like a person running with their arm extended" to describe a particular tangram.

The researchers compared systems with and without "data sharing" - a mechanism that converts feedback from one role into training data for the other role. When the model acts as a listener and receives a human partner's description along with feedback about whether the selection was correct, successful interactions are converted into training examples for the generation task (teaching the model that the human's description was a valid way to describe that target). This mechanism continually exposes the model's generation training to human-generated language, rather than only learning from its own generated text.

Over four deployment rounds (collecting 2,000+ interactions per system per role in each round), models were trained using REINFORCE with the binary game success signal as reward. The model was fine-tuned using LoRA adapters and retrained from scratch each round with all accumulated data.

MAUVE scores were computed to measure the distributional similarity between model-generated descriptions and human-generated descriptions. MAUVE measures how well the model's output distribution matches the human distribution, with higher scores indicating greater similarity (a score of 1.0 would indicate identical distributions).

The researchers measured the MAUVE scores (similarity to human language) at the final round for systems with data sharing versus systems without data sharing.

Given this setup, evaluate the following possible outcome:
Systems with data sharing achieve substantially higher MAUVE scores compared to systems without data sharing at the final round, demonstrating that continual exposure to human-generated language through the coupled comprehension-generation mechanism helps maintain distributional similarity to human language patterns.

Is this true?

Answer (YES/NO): YES